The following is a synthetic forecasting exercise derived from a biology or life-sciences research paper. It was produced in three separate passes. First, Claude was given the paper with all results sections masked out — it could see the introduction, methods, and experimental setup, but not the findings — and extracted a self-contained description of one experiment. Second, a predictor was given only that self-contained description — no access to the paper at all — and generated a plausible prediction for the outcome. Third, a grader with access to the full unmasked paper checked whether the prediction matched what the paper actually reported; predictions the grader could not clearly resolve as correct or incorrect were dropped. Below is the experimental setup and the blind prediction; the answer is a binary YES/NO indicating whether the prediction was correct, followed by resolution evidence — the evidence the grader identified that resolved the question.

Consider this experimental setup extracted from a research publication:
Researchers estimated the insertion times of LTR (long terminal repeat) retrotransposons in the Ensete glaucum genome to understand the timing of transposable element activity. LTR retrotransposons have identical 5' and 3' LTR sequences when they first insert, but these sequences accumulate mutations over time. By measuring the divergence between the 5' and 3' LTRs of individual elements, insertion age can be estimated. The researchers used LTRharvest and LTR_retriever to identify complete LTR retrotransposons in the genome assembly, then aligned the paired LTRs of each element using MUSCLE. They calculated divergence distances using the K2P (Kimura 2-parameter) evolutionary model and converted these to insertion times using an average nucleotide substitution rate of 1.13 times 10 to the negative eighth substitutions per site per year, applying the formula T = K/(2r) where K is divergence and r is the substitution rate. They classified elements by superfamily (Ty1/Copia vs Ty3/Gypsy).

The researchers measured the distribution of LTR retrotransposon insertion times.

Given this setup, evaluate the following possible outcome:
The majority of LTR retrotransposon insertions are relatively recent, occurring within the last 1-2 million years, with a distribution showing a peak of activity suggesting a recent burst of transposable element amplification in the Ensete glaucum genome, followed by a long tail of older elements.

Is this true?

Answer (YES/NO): NO